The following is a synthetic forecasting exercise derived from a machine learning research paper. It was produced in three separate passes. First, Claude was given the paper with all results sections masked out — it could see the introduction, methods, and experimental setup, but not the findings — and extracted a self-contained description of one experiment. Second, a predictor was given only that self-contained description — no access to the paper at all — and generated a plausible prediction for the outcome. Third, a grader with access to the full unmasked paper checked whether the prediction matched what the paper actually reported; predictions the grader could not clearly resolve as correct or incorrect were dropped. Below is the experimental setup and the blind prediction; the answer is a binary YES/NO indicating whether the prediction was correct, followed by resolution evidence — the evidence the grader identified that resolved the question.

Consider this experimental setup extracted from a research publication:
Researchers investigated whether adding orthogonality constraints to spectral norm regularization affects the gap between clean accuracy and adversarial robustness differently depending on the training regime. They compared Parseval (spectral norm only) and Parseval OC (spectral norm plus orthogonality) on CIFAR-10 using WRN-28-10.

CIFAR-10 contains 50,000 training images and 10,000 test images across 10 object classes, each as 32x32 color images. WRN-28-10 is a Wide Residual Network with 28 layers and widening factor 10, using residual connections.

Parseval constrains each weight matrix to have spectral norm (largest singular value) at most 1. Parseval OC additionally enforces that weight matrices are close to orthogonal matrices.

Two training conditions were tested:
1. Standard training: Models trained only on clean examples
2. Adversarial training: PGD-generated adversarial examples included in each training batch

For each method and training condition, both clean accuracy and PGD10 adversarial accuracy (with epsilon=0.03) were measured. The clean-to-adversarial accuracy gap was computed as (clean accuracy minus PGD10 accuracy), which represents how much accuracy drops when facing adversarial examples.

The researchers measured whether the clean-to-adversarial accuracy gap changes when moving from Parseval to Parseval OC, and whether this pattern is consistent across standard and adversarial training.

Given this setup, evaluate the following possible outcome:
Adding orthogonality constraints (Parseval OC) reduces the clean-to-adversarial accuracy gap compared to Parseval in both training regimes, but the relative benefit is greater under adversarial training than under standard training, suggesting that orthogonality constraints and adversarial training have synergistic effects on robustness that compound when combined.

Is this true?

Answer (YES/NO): NO